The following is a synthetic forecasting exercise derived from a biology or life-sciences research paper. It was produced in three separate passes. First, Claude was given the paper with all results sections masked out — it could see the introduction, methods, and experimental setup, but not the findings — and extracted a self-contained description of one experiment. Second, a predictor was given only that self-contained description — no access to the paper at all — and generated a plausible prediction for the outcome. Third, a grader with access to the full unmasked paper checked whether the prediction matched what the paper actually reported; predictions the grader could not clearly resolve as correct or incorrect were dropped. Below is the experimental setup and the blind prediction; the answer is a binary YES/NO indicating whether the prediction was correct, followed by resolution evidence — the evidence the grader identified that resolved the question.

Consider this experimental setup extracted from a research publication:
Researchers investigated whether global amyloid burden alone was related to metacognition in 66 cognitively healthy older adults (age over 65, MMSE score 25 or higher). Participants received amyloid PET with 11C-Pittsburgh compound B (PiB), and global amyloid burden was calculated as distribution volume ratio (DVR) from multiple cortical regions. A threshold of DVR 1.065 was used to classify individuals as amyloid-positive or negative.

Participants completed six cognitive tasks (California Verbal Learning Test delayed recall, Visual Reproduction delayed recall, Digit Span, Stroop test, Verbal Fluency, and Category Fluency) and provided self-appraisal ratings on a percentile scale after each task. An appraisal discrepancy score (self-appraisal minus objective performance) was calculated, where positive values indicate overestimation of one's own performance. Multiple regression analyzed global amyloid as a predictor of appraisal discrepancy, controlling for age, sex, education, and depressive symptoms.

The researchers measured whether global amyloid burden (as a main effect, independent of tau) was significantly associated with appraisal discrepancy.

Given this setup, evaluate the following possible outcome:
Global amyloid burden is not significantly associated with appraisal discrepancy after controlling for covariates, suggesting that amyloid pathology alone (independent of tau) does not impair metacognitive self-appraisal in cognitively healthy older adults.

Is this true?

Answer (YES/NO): YES